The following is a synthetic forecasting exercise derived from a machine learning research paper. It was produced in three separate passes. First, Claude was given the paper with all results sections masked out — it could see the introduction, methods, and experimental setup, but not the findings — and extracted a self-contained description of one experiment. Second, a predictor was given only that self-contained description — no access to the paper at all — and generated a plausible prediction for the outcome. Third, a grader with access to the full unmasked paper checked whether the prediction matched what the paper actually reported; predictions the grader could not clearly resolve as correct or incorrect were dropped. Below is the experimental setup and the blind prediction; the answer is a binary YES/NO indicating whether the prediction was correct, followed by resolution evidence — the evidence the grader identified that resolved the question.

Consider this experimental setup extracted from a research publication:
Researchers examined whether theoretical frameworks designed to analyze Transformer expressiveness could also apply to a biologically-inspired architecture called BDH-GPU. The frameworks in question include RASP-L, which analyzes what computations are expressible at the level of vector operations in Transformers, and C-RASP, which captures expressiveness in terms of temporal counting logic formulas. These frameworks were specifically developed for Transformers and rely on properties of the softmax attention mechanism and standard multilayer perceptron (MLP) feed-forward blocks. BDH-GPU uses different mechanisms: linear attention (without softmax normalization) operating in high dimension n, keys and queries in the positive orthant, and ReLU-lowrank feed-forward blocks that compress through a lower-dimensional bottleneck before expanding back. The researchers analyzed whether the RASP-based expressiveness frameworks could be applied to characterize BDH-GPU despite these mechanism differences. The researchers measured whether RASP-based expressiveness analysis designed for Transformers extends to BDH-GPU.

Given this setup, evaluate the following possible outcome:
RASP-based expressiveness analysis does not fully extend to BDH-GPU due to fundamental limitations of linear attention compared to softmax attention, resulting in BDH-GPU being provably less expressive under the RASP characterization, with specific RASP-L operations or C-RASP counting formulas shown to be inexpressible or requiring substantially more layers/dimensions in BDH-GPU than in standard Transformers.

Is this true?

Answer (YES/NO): NO